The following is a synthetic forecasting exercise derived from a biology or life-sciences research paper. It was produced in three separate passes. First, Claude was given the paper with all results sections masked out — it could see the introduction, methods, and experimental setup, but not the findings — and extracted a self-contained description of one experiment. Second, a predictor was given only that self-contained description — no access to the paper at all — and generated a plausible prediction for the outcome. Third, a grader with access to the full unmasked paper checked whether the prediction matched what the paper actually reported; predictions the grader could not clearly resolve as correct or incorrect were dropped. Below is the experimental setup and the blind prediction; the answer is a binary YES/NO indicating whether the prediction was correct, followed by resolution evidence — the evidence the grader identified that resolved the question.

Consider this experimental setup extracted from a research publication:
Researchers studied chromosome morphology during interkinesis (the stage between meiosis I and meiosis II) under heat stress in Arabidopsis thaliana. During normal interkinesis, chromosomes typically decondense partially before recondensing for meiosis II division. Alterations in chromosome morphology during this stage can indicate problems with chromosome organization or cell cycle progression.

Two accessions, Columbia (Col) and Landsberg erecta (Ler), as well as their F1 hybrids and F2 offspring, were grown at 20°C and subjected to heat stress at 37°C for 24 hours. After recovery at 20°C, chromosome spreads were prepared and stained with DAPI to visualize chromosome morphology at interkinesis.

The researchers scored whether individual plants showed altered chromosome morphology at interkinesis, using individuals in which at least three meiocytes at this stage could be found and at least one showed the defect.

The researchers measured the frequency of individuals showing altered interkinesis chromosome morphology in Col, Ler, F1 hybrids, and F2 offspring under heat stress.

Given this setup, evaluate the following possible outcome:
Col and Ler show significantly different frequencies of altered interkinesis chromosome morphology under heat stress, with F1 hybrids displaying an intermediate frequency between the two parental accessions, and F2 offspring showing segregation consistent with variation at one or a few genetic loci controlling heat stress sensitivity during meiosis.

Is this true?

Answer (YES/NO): NO